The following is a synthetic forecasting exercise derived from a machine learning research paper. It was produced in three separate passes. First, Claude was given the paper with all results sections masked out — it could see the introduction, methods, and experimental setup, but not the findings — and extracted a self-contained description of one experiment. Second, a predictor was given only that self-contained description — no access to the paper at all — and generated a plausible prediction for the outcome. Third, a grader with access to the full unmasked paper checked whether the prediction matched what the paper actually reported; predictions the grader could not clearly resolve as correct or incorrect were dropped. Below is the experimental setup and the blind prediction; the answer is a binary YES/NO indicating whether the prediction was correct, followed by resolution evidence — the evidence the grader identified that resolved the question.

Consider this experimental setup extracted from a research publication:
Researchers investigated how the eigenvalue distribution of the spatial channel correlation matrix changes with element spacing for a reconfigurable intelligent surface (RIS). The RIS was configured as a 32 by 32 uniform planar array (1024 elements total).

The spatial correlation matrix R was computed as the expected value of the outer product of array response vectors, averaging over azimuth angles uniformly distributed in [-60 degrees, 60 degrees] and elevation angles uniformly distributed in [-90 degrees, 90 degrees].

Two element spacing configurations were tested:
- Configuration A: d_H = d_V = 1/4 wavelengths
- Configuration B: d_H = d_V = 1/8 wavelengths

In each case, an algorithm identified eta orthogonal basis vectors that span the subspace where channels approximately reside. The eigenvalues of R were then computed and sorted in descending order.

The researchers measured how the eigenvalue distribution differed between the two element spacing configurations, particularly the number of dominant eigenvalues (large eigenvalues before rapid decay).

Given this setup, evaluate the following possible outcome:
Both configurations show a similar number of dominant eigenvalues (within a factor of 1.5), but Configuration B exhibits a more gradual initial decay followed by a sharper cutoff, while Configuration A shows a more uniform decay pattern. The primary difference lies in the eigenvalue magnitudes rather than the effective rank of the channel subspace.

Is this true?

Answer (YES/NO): NO